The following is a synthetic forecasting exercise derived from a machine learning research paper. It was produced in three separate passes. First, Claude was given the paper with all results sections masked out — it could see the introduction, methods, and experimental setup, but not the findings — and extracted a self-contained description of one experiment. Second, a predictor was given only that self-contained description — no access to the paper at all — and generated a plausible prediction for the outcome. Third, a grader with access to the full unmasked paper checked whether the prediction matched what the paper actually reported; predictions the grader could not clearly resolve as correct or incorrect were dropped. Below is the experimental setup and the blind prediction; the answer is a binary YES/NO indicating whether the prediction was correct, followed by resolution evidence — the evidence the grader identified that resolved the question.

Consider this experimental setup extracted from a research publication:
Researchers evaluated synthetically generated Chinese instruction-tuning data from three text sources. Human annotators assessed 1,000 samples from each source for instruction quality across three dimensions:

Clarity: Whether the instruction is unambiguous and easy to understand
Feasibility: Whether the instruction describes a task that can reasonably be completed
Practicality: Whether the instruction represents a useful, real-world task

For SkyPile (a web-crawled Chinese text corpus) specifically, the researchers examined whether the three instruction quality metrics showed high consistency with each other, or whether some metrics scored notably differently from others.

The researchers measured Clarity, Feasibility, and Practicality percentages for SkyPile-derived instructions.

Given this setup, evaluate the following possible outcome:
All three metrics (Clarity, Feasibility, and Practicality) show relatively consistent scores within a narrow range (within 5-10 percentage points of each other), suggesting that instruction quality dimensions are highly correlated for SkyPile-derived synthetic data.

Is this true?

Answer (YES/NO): YES